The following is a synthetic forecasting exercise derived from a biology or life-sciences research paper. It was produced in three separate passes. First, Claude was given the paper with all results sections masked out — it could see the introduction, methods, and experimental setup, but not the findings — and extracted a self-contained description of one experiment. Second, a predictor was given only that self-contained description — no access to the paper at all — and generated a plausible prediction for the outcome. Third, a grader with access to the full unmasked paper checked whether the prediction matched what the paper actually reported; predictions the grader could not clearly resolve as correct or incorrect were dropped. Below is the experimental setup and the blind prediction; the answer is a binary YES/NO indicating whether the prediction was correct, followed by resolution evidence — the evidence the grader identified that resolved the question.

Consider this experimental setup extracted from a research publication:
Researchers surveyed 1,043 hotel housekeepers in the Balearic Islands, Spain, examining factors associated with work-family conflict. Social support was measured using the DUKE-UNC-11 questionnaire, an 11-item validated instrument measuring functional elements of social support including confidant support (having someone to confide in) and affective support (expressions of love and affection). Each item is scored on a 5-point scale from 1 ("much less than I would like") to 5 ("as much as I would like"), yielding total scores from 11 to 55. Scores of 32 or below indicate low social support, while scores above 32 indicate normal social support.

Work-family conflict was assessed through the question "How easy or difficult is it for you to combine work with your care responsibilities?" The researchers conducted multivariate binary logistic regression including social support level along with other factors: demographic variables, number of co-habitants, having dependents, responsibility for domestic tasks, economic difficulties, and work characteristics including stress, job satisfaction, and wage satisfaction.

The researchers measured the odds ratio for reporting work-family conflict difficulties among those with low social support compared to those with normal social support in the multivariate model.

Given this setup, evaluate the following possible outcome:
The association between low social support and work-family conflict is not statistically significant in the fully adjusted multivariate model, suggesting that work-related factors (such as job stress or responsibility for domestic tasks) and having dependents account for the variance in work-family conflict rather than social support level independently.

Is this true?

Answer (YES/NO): NO